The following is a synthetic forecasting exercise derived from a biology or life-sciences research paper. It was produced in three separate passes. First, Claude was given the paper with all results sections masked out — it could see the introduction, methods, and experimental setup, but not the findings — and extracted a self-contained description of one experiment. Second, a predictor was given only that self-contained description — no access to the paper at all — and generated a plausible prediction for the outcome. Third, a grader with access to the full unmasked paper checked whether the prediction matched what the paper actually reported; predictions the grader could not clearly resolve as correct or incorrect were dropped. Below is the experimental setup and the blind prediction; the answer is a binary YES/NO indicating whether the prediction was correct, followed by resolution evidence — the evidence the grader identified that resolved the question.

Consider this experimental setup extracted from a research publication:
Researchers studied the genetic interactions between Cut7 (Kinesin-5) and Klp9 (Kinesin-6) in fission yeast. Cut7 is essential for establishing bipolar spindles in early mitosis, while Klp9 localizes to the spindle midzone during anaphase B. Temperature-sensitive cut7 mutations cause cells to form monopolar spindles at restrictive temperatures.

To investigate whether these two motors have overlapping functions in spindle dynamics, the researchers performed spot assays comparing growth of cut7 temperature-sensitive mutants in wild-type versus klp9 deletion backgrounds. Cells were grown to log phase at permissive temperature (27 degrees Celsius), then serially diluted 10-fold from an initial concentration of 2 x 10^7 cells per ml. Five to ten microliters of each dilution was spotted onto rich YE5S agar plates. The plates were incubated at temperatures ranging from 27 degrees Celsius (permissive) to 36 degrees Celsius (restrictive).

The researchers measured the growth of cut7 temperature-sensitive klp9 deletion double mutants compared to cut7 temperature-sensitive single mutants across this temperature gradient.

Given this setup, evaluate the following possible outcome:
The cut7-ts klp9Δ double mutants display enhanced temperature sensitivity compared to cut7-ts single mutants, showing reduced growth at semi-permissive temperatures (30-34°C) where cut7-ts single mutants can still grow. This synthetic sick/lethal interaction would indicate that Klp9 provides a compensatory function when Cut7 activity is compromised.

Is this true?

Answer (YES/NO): NO